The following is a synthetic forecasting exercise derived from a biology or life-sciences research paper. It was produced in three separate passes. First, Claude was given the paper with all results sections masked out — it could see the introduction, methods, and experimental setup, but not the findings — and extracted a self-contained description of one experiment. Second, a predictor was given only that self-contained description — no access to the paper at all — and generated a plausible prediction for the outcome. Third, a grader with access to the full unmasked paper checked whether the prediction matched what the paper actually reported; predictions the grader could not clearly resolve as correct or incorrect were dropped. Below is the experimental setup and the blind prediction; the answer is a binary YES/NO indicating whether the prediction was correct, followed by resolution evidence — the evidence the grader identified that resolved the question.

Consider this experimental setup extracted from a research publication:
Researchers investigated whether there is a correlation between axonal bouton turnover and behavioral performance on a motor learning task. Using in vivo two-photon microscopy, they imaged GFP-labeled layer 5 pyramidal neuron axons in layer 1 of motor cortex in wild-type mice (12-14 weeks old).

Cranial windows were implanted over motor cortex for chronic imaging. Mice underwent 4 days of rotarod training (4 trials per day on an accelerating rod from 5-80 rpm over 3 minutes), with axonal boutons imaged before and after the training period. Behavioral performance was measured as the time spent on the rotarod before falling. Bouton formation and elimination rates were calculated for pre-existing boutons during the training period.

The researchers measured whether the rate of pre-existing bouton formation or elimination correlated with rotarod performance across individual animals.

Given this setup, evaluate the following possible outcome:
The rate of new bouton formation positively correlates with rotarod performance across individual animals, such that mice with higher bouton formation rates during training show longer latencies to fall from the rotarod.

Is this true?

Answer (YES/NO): NO